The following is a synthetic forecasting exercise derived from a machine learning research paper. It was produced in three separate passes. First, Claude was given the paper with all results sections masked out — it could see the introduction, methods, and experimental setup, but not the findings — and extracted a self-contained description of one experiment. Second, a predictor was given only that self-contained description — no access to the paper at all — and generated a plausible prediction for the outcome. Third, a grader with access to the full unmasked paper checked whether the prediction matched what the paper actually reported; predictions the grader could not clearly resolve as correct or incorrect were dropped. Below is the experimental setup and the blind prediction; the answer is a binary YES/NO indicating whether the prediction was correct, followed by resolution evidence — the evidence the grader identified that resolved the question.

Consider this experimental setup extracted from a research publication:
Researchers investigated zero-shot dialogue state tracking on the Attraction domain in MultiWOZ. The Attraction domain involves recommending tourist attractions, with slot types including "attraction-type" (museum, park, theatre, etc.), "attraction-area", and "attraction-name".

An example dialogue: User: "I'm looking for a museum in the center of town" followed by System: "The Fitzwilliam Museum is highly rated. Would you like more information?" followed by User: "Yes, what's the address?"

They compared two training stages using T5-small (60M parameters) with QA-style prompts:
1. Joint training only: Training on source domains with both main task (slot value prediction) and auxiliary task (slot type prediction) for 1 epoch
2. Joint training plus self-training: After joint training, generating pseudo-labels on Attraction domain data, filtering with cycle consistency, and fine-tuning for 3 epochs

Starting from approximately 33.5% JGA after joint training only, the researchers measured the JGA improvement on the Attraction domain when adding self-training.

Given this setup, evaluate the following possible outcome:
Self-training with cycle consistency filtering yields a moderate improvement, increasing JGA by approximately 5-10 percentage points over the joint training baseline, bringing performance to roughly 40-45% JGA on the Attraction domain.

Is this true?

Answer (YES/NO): NO